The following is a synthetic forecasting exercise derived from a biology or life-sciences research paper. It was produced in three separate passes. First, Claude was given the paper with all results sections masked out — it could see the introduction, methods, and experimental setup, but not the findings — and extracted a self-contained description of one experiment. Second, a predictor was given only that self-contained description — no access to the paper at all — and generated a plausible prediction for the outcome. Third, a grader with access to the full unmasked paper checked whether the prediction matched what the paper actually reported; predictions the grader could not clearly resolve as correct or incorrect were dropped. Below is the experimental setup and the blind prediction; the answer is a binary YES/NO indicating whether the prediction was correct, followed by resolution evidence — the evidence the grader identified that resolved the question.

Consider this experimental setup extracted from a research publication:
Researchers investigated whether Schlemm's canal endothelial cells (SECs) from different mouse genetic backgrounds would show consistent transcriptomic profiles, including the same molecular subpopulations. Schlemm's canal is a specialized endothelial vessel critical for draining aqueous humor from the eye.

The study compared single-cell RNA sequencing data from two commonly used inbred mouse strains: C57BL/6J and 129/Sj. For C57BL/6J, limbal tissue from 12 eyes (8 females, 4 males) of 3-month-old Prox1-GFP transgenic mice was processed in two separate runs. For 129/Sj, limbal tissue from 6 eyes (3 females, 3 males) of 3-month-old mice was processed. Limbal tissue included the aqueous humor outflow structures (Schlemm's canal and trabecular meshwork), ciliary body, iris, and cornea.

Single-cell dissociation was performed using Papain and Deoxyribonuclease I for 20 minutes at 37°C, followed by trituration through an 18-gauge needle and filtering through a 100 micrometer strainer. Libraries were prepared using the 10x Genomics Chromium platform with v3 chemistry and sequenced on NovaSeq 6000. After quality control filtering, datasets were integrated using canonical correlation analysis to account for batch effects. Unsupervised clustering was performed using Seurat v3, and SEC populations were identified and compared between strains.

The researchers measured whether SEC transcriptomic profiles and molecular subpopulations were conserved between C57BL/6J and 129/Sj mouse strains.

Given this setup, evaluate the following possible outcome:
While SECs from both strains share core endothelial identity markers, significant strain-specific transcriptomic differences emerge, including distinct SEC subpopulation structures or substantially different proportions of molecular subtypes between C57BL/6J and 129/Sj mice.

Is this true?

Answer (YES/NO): NO